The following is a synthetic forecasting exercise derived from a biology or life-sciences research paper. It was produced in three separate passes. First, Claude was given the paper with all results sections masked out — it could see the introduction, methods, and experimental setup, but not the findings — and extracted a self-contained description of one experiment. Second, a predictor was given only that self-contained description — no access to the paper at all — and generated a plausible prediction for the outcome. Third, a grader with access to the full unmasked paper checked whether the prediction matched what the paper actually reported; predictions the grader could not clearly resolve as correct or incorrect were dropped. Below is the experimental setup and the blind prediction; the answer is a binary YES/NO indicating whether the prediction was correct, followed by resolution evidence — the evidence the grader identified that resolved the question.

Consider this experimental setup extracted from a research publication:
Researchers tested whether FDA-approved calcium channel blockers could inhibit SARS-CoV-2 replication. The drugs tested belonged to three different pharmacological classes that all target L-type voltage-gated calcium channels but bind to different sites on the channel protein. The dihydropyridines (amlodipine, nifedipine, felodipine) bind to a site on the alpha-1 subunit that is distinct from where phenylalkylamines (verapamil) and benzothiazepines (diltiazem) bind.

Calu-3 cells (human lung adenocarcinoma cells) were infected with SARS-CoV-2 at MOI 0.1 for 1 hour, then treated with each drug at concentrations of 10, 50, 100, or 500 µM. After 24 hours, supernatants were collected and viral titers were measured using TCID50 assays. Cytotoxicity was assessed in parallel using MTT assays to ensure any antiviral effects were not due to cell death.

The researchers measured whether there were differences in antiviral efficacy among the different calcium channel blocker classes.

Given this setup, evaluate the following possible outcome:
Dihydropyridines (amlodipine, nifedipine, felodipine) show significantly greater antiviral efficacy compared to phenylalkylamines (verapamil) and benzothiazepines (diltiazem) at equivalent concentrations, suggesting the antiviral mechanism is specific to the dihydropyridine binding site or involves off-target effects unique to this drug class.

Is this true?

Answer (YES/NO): YES